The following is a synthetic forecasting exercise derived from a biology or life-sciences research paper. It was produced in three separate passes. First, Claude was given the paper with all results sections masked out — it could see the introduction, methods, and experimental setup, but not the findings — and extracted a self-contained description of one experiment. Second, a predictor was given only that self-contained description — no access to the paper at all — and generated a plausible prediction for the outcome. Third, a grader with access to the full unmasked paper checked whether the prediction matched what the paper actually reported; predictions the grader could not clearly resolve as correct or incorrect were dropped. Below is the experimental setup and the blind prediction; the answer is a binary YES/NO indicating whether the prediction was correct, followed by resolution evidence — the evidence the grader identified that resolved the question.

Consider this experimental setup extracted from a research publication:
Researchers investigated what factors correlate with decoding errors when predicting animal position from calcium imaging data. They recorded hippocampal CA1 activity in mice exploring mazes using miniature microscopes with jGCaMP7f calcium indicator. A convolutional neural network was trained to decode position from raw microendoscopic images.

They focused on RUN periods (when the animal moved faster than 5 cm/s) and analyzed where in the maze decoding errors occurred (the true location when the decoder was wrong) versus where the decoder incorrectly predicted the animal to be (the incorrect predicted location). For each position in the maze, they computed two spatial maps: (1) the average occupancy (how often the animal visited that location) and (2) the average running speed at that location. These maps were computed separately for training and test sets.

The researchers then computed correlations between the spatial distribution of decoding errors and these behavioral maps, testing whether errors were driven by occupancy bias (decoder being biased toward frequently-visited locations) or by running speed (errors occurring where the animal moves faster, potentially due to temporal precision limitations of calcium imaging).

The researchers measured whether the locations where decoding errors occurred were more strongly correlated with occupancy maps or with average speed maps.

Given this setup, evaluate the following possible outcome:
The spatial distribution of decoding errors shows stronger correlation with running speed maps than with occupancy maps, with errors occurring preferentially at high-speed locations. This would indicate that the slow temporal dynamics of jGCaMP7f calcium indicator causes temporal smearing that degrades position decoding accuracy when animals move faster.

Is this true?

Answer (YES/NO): YES